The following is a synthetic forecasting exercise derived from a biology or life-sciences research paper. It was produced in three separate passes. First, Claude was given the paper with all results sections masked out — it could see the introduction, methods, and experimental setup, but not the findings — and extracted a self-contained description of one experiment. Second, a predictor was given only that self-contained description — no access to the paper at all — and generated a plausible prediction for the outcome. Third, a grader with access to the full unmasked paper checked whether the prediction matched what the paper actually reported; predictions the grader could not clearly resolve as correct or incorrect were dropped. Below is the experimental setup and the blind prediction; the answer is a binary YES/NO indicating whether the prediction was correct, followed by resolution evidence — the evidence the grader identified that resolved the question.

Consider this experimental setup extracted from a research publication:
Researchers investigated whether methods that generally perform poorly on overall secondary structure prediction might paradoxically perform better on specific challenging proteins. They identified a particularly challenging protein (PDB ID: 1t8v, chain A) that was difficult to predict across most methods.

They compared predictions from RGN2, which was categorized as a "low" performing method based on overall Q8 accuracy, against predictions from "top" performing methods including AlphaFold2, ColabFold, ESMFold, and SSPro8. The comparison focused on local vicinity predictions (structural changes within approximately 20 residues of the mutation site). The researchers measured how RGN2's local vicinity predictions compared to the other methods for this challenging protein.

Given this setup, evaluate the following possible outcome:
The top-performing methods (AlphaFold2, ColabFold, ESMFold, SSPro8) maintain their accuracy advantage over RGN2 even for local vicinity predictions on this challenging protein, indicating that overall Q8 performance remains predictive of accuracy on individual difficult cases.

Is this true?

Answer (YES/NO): NO